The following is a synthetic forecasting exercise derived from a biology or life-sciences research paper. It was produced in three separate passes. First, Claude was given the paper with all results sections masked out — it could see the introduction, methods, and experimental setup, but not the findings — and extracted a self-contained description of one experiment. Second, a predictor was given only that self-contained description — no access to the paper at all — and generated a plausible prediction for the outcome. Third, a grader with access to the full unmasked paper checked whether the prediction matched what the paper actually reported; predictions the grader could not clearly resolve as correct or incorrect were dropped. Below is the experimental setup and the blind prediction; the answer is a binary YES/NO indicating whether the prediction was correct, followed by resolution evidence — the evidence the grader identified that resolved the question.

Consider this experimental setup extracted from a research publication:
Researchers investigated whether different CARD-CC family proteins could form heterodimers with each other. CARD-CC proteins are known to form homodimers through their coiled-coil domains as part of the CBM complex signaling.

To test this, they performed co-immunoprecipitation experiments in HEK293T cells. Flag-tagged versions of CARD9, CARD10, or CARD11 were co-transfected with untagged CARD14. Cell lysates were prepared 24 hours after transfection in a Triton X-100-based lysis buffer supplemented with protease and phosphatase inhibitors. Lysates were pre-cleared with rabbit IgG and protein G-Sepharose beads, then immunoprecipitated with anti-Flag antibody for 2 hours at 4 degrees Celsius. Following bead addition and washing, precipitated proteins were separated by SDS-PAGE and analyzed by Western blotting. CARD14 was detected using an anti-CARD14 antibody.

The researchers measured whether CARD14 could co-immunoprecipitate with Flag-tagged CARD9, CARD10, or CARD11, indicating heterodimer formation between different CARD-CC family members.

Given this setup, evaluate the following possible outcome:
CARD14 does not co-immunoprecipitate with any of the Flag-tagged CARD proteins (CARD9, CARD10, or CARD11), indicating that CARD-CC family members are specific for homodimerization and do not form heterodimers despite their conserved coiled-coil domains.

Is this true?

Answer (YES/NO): NO